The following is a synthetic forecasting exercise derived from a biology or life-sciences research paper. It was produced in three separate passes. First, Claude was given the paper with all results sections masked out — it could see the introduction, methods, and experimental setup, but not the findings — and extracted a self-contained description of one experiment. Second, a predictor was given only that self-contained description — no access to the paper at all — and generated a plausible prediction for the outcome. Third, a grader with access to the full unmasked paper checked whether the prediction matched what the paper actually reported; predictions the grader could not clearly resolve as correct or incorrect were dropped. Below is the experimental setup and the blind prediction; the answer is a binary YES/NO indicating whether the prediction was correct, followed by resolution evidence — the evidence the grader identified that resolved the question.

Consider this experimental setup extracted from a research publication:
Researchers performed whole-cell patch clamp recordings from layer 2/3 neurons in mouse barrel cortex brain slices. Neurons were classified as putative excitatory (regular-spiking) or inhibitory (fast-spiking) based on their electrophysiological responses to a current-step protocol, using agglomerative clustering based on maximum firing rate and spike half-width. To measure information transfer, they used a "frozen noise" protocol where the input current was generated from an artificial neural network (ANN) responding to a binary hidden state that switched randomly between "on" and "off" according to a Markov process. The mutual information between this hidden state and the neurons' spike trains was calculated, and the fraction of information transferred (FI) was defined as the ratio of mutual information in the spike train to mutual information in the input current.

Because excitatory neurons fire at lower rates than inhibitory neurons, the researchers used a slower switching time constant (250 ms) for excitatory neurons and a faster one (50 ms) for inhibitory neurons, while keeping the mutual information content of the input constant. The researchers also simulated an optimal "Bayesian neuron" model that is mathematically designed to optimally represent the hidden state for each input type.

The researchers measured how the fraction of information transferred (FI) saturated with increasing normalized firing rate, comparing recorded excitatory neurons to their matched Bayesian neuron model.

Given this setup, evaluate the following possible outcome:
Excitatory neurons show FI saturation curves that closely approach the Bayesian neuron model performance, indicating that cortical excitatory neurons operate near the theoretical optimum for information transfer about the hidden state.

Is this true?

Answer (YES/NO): NO